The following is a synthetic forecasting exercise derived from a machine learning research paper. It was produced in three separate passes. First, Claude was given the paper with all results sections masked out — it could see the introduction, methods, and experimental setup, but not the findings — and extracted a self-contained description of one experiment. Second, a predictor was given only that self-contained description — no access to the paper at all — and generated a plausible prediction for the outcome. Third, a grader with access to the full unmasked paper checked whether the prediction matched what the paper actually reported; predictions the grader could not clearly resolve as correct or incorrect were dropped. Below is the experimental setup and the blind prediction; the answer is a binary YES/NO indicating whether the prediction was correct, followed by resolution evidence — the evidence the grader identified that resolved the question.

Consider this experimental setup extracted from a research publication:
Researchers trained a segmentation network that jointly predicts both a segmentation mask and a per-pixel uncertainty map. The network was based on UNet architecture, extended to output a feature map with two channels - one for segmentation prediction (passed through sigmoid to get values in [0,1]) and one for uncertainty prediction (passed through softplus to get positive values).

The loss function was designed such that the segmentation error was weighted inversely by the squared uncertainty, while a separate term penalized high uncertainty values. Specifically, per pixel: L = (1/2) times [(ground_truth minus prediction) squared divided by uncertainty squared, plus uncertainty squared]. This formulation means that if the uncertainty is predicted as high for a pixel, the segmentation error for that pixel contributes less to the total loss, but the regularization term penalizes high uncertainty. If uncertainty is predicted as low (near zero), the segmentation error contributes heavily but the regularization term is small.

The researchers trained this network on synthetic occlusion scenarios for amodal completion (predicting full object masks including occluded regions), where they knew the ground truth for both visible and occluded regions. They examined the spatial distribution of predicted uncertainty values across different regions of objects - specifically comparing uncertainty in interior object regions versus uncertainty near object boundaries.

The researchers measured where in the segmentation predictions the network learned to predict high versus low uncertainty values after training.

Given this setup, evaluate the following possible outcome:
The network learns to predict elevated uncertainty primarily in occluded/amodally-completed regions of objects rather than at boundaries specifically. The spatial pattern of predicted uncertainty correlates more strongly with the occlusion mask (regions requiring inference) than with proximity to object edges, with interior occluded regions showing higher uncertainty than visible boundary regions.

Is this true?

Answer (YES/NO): NO